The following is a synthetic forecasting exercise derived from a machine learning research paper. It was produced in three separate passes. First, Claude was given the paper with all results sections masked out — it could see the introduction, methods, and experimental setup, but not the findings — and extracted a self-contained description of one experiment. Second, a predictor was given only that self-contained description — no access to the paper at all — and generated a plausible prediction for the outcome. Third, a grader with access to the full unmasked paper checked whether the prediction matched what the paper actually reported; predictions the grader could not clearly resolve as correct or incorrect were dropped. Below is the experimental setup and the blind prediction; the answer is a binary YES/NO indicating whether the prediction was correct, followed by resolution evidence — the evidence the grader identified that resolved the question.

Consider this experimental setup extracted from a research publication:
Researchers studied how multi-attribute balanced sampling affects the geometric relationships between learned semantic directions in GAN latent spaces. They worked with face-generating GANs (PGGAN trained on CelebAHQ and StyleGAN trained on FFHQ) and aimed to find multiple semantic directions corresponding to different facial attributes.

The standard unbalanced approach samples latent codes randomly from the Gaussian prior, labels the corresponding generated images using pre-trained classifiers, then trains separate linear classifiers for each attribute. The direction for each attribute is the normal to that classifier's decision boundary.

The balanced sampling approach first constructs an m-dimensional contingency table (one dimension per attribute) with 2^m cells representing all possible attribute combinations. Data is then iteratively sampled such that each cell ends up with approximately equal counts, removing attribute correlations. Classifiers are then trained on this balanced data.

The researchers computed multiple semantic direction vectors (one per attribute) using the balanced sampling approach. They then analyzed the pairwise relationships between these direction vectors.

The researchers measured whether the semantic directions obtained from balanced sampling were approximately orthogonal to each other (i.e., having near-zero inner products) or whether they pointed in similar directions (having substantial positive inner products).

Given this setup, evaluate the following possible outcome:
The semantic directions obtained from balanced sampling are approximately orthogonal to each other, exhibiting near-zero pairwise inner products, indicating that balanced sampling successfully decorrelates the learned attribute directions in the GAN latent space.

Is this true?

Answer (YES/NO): YES